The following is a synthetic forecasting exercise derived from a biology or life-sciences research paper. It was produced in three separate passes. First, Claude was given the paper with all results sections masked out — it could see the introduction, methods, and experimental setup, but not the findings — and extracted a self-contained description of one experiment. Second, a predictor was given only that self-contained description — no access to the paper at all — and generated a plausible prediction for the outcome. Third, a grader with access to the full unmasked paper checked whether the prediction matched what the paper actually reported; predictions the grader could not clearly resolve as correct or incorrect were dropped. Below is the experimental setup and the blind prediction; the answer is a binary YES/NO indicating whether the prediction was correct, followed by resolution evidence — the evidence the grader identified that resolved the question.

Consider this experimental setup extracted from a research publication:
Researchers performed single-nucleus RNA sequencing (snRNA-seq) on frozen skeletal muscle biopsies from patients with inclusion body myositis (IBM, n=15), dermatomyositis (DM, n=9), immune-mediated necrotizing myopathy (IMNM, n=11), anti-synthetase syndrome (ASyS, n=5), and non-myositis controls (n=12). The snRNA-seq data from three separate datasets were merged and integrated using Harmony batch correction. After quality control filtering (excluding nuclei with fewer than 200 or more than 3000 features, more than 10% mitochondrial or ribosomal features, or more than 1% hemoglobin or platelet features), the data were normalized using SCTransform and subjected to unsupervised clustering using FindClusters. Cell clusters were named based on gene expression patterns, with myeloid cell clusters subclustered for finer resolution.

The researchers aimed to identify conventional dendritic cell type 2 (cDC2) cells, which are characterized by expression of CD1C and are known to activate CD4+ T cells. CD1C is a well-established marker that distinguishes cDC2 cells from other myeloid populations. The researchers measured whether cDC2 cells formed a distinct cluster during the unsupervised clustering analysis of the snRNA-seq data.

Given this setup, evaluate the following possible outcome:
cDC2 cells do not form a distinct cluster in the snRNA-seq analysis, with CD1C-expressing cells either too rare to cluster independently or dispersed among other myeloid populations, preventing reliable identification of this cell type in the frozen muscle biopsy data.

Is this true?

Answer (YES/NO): NO